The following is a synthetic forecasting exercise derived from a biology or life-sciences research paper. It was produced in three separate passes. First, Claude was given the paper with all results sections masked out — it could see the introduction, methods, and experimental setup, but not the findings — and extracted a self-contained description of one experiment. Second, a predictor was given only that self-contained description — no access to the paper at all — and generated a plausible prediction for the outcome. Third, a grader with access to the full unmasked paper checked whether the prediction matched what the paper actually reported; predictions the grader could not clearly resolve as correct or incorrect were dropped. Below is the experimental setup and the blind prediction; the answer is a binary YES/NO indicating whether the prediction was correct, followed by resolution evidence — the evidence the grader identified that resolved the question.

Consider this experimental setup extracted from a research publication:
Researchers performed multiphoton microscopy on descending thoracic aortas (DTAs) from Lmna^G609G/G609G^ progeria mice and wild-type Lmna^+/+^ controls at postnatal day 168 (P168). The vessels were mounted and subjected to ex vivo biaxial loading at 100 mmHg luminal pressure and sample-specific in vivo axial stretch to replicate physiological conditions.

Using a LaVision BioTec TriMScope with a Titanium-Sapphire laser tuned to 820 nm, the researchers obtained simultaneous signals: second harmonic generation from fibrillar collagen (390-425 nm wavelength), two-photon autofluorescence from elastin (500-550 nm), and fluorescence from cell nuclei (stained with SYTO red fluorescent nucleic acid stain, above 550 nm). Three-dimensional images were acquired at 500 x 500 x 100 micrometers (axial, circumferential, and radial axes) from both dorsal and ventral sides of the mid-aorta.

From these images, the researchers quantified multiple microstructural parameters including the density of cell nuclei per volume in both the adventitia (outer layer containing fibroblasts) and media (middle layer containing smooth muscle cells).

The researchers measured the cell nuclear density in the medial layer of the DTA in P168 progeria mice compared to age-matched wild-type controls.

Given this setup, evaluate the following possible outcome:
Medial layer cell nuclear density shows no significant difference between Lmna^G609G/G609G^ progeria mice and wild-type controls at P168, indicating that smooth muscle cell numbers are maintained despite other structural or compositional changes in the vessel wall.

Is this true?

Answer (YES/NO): NO